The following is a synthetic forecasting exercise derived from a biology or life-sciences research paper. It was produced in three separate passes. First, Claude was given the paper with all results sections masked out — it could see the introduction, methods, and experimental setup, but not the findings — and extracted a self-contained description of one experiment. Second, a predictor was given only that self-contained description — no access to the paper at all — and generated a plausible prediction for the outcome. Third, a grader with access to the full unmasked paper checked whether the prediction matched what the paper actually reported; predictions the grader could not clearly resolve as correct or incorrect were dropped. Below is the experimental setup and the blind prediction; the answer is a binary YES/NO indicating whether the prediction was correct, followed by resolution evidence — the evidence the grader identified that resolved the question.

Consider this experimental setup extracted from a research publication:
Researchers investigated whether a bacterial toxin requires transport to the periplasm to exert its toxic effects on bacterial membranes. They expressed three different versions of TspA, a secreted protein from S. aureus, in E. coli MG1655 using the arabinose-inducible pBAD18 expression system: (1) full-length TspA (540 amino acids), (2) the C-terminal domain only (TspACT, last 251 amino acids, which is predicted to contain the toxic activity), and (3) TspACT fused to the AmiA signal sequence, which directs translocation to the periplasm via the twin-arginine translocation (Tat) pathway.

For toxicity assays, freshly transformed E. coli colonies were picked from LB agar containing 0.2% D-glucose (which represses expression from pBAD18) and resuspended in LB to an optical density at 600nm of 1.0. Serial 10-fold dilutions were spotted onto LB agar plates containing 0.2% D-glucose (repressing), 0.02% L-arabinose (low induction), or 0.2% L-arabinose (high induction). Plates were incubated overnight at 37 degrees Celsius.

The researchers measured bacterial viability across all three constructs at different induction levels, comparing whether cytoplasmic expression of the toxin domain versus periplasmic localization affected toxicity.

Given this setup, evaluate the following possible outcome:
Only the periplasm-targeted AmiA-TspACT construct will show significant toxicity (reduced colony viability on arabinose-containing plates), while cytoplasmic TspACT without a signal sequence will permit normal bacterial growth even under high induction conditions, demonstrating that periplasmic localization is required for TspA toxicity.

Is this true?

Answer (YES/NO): YES